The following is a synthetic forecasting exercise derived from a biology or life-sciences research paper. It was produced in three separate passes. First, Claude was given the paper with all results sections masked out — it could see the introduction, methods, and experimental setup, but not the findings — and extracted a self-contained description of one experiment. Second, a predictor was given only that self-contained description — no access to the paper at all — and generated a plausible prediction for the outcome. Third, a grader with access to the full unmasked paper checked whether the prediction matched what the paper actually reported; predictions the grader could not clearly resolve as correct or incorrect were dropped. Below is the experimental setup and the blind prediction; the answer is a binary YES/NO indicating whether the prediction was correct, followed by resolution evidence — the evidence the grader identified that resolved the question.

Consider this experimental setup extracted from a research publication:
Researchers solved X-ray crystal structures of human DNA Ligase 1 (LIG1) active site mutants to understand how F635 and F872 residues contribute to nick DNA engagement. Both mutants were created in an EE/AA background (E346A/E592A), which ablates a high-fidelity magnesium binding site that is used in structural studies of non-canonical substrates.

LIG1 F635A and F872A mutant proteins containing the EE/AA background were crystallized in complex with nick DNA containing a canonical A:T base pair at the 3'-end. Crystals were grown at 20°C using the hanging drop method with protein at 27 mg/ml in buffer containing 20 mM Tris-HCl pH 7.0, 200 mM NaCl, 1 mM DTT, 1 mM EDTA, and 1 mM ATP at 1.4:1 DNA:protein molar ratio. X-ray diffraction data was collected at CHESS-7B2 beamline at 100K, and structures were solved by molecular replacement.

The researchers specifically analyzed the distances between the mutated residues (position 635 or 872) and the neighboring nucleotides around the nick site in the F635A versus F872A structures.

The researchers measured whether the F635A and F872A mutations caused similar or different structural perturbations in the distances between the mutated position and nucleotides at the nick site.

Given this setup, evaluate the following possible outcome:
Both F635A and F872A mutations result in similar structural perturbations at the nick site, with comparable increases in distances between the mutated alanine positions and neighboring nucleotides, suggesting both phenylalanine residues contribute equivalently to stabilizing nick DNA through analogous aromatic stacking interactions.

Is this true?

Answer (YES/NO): NO